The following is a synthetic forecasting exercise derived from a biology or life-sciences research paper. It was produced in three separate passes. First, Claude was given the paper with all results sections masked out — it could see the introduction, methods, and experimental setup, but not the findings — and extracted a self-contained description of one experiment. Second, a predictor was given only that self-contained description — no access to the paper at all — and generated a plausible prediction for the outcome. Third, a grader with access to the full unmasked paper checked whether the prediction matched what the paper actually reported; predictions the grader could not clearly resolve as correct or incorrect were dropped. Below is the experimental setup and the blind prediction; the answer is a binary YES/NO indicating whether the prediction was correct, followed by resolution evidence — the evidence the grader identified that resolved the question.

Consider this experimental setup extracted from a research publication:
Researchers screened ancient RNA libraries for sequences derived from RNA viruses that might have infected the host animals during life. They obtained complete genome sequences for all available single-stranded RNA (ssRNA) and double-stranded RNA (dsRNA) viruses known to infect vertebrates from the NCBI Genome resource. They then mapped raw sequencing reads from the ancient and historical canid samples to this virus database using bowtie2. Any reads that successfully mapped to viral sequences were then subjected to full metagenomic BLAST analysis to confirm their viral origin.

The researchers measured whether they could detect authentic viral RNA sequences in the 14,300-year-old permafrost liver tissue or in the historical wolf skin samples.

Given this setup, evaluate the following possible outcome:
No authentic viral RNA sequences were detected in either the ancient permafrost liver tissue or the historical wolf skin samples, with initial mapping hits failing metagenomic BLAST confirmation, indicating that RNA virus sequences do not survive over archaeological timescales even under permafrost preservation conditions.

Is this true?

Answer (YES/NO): NO